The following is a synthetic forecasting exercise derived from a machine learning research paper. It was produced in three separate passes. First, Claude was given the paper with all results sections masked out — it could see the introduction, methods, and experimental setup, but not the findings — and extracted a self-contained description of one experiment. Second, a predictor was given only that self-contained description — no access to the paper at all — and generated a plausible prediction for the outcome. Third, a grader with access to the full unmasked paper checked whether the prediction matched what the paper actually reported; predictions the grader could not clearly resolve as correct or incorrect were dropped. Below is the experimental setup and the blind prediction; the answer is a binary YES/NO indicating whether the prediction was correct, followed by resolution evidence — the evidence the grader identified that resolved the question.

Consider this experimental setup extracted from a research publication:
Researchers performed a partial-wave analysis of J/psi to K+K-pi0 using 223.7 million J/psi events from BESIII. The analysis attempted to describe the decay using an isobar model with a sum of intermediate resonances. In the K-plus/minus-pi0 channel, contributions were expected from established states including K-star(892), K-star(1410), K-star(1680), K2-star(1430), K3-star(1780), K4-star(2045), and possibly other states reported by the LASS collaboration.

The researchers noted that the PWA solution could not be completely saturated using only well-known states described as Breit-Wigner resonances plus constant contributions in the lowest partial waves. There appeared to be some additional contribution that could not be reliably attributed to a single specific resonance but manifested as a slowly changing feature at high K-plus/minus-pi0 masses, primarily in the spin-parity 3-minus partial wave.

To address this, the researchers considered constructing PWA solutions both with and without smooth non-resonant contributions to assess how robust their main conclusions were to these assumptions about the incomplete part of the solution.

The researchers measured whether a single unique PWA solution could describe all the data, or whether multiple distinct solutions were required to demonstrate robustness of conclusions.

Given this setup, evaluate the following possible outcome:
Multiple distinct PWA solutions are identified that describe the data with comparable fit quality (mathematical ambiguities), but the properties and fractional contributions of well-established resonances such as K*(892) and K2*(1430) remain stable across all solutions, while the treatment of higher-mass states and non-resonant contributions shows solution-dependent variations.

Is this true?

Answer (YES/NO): NO